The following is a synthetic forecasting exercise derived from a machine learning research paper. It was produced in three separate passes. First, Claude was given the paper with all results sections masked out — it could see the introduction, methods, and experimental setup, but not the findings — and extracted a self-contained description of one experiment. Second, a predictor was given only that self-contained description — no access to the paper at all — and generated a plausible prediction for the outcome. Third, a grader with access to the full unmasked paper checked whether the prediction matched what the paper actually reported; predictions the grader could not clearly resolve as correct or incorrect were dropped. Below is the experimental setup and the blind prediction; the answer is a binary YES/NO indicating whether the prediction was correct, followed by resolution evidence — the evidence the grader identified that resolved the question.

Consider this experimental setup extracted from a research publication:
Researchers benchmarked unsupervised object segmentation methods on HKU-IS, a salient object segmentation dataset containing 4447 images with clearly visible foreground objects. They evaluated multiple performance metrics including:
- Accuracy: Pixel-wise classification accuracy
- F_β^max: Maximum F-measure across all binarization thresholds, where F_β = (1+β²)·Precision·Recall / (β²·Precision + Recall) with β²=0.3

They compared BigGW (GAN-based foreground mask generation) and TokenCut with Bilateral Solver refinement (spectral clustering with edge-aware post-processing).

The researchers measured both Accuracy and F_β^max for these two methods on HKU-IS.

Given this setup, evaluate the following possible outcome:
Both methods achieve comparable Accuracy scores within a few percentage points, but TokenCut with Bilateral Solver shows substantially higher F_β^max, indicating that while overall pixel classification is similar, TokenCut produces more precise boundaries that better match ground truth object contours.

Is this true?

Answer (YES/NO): YES